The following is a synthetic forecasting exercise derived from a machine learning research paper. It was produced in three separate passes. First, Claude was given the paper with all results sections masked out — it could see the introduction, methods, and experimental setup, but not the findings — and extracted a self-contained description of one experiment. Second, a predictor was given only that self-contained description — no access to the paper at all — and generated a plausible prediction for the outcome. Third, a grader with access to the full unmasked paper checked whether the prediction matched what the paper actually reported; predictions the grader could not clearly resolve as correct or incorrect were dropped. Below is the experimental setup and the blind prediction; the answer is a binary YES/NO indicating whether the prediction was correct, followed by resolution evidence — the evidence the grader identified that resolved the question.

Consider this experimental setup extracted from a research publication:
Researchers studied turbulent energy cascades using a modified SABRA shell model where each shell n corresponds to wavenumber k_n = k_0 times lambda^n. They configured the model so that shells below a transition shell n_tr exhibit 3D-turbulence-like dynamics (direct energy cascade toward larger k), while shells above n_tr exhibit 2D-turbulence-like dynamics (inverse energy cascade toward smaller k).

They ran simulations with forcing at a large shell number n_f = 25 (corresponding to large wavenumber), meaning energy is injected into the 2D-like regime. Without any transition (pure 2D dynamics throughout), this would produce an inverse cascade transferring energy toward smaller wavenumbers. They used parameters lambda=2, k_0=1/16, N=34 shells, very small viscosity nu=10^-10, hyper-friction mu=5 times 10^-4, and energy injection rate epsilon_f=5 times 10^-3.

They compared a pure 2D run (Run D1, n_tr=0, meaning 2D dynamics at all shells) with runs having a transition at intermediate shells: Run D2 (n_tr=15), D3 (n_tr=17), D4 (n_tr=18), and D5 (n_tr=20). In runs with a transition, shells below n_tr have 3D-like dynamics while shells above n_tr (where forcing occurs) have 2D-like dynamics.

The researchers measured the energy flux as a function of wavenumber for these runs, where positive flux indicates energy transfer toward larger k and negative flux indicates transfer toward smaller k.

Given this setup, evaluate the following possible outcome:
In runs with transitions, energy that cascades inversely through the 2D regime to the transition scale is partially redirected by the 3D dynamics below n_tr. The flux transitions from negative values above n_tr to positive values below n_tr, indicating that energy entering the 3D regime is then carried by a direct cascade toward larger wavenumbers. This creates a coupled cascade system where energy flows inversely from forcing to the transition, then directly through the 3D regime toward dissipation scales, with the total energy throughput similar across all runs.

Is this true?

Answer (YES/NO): NO